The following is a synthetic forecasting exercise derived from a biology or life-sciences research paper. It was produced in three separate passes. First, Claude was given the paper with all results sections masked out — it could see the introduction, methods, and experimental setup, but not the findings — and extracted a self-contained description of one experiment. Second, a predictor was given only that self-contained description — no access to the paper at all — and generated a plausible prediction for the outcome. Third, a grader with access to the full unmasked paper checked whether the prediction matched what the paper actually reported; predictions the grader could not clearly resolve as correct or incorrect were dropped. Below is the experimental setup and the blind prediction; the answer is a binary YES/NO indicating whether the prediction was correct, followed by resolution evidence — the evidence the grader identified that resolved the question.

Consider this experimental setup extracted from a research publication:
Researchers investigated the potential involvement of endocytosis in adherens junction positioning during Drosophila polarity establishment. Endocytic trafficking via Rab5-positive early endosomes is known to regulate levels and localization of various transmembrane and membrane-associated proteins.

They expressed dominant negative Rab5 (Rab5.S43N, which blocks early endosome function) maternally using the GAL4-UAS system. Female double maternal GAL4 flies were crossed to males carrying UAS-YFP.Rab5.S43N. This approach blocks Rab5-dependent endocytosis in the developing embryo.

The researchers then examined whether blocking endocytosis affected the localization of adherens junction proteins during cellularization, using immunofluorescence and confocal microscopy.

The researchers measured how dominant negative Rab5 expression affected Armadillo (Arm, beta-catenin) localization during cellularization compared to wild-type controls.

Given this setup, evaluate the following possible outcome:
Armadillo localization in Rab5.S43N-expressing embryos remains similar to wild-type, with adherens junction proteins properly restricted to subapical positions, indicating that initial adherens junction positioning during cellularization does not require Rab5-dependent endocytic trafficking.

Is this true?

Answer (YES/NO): NO